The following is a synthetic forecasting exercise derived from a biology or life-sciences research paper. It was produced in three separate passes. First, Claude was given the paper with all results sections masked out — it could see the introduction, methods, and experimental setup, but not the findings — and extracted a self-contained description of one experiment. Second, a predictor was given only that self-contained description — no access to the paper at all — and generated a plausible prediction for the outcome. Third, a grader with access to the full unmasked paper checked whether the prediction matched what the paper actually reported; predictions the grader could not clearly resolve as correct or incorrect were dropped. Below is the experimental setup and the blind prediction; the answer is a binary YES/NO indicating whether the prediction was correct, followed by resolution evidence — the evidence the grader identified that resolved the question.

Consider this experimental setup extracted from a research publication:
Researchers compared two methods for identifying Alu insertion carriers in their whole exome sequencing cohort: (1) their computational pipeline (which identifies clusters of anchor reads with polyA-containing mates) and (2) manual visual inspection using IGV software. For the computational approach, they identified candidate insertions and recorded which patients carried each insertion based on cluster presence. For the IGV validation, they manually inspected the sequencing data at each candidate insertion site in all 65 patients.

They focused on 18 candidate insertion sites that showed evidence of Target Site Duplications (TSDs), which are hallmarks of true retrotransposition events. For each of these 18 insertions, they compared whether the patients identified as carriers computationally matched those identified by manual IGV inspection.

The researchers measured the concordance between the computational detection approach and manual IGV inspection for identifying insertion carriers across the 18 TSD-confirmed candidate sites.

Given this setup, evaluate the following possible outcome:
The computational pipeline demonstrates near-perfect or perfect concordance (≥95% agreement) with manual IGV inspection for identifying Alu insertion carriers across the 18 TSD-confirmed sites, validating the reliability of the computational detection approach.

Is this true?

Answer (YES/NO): NO